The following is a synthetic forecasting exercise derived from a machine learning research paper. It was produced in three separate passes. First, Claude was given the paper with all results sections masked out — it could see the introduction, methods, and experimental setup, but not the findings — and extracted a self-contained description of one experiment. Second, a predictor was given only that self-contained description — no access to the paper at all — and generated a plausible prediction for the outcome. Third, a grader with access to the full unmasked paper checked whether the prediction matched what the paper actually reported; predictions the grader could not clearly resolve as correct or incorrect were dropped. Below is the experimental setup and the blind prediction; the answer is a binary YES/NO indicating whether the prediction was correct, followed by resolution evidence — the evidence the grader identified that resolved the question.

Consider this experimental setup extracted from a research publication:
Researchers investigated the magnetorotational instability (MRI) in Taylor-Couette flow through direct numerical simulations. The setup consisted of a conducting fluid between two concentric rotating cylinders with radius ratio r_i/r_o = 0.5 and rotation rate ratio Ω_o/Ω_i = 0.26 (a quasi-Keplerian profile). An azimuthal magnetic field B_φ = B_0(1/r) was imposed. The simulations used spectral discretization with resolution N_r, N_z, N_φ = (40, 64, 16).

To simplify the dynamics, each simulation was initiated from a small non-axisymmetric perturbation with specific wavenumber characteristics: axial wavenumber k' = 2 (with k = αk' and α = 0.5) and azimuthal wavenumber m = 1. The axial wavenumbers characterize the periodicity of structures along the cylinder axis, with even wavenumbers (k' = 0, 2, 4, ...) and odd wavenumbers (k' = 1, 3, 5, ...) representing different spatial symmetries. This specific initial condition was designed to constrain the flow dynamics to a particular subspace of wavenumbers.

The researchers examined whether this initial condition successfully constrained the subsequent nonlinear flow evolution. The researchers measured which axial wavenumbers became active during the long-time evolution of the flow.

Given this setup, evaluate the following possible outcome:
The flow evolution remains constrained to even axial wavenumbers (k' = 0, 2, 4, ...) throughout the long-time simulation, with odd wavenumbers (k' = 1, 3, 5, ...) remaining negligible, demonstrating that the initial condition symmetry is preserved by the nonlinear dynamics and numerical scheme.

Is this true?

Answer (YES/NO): YES